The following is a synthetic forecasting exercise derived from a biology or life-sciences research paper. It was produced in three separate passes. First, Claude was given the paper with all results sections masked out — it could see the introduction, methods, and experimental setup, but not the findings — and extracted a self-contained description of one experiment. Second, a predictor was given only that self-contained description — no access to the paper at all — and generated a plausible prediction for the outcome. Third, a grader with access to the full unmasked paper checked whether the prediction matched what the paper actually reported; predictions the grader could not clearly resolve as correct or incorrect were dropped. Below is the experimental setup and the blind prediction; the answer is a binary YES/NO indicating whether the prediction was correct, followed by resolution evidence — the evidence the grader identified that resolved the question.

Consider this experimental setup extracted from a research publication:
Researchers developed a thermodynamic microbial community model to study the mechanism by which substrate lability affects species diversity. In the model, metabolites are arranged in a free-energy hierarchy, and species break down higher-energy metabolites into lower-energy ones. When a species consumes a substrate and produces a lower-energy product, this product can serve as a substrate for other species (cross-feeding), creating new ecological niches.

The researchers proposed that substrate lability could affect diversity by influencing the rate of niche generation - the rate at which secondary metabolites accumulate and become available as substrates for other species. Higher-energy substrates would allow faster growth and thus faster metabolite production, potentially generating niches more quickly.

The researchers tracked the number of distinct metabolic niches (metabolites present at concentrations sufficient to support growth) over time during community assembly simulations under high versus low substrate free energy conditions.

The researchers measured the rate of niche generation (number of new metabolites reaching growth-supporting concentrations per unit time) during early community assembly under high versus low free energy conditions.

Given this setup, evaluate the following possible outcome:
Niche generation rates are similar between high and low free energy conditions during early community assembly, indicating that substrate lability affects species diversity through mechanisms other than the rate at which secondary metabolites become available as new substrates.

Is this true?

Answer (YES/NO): NO